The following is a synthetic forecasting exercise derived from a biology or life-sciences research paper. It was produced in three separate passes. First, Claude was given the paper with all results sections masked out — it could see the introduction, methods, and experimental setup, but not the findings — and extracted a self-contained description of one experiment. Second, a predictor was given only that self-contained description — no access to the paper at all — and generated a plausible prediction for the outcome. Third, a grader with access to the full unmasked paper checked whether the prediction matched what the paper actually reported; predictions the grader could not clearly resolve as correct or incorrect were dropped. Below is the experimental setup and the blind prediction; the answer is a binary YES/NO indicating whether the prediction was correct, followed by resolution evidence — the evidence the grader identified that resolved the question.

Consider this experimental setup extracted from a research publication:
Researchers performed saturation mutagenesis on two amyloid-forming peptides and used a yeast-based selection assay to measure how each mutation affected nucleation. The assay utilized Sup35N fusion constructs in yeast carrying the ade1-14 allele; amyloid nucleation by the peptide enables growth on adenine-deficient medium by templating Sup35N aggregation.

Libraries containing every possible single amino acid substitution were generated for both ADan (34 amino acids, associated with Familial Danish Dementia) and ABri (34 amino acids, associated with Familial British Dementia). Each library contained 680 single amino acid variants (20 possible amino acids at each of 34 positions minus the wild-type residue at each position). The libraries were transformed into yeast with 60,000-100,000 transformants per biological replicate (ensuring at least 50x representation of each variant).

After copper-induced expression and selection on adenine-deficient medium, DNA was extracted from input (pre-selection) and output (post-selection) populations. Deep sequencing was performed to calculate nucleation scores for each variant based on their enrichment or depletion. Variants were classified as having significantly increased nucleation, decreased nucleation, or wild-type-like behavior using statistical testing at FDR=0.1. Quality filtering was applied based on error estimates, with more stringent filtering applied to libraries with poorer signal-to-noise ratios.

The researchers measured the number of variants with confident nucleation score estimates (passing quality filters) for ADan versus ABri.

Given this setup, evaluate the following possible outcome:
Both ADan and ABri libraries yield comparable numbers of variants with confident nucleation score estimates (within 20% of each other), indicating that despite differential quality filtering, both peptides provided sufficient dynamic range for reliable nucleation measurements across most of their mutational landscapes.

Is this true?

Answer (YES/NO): NO